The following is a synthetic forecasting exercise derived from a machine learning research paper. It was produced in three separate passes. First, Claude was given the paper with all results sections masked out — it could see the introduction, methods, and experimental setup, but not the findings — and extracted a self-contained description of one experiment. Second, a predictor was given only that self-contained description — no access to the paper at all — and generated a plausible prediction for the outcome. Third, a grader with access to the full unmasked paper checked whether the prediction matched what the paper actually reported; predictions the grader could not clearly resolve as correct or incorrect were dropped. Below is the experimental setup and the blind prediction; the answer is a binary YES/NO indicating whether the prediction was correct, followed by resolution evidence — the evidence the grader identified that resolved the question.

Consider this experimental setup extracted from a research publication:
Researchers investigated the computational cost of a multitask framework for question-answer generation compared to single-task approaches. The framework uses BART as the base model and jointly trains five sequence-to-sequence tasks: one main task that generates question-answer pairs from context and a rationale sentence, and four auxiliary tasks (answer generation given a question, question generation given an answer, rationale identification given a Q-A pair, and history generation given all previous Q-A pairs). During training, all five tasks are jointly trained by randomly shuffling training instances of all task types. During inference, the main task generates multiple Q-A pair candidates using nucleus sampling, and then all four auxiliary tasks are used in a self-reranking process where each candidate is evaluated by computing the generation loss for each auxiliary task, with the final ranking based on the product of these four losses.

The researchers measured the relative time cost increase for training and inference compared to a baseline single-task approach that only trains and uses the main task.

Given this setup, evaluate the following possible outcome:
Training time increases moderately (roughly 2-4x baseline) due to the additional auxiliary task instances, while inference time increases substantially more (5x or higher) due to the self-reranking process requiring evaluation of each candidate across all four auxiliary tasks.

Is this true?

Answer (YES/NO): NO